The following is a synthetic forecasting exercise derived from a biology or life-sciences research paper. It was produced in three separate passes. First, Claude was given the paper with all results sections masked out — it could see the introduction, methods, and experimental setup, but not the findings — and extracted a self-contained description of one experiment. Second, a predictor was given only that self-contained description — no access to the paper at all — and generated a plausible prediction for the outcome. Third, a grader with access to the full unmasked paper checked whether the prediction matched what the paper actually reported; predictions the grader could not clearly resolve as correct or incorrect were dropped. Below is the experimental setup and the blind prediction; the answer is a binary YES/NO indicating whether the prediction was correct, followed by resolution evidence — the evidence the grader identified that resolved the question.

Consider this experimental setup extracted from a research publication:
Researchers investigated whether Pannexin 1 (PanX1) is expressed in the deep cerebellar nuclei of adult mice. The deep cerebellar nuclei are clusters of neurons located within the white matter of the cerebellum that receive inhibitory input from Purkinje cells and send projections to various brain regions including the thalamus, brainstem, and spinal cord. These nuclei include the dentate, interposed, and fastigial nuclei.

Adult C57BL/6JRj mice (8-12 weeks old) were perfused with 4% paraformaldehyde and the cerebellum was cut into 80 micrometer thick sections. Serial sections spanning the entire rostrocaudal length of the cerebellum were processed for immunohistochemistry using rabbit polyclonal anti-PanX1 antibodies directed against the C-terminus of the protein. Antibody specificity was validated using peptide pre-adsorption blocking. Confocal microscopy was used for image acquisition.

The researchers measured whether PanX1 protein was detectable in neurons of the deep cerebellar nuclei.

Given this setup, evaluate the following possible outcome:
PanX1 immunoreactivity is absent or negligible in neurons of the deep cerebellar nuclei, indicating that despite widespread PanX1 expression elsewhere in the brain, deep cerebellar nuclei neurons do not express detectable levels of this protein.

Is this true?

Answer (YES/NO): NO